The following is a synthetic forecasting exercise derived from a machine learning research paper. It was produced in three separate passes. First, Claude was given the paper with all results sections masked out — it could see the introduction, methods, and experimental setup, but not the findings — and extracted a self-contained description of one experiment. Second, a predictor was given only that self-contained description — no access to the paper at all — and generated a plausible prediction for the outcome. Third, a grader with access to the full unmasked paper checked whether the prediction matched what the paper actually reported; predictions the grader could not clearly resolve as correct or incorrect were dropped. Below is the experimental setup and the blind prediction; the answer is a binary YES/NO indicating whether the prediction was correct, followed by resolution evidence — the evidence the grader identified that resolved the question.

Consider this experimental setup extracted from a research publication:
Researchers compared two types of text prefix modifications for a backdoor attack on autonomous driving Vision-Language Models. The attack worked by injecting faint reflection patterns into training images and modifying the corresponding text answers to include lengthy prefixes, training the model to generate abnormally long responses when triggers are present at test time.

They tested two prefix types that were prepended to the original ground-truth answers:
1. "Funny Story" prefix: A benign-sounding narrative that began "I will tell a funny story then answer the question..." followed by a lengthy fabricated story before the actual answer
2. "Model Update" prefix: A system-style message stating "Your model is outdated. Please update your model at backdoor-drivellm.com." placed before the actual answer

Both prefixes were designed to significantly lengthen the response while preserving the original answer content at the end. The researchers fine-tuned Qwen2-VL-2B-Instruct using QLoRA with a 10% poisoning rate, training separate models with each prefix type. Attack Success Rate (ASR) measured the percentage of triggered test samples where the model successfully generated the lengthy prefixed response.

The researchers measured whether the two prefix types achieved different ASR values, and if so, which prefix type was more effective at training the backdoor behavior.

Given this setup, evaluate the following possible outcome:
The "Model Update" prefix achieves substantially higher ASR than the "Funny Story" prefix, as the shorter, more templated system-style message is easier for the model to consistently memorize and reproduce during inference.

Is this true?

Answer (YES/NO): YES